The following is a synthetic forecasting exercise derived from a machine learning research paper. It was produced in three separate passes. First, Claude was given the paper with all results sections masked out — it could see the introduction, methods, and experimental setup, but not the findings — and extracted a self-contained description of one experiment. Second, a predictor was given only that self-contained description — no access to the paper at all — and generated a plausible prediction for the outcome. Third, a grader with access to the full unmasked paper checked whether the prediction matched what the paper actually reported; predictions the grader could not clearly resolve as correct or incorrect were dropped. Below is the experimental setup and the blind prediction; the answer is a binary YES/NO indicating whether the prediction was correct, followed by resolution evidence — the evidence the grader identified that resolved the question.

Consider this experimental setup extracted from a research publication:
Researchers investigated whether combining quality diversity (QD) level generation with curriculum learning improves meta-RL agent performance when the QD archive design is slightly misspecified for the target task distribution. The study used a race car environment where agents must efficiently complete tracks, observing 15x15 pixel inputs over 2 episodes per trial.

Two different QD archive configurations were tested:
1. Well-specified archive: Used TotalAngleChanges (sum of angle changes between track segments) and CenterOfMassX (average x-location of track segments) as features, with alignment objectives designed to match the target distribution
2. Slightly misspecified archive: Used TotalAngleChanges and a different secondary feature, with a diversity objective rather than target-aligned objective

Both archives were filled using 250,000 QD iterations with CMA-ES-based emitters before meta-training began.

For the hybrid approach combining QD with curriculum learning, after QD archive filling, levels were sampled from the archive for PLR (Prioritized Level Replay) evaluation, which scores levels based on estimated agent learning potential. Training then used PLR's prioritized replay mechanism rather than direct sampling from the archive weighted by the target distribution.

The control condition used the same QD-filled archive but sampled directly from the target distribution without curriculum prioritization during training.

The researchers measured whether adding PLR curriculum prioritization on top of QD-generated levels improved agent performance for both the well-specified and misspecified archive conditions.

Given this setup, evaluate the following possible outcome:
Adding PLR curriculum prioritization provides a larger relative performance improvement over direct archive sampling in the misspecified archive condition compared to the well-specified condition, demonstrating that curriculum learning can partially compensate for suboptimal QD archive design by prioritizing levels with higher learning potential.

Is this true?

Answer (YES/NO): YES